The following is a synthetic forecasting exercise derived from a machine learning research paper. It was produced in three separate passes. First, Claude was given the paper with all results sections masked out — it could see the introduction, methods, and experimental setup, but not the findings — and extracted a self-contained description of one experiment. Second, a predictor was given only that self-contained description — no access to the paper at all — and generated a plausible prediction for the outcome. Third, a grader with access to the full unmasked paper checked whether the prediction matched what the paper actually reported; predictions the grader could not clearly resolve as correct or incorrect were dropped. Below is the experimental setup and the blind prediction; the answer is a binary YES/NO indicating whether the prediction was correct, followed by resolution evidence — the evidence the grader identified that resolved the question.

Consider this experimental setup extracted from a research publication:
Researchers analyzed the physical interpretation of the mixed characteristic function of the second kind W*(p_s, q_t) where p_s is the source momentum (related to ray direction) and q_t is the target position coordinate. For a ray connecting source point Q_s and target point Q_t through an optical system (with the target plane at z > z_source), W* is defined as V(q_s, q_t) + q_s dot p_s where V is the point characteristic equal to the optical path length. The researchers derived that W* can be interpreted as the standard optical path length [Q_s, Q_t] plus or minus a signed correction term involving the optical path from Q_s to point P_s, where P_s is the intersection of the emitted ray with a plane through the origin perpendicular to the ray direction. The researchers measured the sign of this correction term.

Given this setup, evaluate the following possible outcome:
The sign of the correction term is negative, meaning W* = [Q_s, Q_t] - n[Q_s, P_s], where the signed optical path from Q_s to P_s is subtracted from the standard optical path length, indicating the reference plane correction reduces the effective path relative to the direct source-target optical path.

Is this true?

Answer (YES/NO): NO